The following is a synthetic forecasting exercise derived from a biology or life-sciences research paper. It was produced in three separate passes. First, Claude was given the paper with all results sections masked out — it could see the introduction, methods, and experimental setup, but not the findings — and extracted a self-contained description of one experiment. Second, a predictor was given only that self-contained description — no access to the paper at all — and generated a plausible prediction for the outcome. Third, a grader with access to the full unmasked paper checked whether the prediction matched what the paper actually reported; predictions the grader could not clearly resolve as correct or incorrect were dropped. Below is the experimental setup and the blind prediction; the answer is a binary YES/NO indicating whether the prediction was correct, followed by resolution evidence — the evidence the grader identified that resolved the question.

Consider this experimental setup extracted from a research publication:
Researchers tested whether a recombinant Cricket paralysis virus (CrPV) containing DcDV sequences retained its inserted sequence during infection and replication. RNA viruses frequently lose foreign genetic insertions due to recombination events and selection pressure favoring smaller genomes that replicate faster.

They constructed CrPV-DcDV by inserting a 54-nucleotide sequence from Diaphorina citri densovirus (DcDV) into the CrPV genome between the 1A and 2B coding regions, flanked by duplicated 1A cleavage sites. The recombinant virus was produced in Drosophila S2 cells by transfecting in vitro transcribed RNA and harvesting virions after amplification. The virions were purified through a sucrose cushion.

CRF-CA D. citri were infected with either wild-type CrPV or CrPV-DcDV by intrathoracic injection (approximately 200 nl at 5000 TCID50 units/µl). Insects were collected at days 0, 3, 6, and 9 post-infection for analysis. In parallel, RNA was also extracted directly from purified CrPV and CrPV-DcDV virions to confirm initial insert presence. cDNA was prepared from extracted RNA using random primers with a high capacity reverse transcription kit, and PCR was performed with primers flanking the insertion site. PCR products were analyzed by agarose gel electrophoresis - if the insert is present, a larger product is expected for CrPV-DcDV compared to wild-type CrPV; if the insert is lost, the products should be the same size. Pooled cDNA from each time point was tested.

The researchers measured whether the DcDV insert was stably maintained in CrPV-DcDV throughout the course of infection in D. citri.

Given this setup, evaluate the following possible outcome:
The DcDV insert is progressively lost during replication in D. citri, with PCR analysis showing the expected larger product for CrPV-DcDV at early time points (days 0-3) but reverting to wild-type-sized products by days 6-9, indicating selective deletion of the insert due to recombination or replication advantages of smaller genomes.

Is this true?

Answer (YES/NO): NO